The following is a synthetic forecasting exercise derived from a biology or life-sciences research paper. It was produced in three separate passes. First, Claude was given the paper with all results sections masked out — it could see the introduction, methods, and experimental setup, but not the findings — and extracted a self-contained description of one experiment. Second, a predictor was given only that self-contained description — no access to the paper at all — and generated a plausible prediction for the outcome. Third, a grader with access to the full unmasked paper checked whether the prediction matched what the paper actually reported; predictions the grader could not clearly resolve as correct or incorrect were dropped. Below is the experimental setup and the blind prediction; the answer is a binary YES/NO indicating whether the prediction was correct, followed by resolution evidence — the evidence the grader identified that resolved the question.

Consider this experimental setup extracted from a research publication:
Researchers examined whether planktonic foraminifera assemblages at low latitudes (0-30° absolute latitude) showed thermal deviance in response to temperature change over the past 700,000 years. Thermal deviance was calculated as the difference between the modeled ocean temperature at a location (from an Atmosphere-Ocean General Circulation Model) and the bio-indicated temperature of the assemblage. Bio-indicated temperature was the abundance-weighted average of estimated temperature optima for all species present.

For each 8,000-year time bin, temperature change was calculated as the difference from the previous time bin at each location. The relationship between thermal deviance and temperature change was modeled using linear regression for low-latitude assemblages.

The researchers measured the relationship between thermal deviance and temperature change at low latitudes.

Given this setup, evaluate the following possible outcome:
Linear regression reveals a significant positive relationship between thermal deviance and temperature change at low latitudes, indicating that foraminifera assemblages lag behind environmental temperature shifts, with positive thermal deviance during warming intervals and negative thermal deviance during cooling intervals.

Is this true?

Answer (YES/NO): NO